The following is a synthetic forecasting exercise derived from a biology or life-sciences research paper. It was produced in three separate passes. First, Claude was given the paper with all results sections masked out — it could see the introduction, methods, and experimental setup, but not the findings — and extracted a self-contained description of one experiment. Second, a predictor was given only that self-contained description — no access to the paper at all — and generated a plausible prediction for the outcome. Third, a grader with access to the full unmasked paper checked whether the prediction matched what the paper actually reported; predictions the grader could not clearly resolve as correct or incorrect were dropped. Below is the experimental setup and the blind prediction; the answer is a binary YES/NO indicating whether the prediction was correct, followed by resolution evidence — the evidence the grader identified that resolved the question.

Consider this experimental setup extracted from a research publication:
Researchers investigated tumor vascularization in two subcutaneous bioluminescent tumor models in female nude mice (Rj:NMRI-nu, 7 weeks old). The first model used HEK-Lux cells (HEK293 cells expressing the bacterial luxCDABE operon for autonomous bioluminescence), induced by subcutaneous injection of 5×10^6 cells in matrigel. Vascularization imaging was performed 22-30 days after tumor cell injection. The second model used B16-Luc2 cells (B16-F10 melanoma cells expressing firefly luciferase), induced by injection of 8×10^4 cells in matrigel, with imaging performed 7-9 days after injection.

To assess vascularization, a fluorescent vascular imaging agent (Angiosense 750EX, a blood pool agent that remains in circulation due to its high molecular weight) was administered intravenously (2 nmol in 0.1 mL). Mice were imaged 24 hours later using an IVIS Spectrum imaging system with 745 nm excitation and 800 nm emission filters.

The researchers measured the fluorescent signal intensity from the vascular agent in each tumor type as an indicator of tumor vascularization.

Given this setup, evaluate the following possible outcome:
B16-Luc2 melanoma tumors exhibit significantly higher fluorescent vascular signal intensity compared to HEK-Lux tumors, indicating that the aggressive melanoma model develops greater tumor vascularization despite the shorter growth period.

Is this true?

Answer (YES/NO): NO